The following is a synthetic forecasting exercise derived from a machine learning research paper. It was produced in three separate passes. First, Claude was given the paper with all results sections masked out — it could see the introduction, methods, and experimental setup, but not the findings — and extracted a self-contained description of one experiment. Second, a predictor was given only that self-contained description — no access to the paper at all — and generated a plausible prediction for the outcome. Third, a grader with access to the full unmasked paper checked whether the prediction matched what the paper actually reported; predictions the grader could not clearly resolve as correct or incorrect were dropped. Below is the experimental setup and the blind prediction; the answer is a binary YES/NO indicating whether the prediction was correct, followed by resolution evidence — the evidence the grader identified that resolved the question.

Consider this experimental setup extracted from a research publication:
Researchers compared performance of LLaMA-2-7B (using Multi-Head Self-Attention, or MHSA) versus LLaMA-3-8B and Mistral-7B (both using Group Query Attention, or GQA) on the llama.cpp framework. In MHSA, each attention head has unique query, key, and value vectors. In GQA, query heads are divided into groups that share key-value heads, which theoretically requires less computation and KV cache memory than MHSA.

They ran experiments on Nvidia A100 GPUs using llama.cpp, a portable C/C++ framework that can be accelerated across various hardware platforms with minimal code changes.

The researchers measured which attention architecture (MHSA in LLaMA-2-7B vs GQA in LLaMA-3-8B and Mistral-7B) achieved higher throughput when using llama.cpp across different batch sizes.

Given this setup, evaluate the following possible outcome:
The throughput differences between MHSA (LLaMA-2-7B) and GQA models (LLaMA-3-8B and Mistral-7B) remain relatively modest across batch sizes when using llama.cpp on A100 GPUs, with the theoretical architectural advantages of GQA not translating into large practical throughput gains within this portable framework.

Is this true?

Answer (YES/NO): NO